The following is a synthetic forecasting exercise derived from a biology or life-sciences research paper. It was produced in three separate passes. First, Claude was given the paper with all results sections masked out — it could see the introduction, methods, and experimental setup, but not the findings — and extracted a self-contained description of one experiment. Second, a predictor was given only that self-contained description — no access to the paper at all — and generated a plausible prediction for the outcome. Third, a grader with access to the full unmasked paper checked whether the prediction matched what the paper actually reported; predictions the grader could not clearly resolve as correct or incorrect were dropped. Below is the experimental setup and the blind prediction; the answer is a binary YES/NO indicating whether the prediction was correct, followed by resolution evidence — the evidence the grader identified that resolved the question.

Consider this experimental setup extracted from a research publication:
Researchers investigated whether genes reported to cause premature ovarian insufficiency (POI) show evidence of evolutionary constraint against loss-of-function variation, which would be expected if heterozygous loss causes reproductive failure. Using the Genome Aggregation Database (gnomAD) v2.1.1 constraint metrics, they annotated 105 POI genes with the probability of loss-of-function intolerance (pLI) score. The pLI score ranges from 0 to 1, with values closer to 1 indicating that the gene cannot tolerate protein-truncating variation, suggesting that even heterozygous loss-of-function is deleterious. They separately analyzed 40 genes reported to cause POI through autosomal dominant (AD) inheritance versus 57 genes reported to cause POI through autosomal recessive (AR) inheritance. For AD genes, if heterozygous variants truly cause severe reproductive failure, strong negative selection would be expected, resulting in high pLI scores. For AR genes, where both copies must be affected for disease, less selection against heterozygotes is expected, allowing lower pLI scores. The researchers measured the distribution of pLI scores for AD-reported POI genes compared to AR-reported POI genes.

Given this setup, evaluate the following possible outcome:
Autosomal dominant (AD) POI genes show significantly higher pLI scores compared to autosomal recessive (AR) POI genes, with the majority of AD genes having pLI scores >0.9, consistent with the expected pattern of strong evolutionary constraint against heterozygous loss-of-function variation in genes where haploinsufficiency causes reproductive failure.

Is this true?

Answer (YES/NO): NO